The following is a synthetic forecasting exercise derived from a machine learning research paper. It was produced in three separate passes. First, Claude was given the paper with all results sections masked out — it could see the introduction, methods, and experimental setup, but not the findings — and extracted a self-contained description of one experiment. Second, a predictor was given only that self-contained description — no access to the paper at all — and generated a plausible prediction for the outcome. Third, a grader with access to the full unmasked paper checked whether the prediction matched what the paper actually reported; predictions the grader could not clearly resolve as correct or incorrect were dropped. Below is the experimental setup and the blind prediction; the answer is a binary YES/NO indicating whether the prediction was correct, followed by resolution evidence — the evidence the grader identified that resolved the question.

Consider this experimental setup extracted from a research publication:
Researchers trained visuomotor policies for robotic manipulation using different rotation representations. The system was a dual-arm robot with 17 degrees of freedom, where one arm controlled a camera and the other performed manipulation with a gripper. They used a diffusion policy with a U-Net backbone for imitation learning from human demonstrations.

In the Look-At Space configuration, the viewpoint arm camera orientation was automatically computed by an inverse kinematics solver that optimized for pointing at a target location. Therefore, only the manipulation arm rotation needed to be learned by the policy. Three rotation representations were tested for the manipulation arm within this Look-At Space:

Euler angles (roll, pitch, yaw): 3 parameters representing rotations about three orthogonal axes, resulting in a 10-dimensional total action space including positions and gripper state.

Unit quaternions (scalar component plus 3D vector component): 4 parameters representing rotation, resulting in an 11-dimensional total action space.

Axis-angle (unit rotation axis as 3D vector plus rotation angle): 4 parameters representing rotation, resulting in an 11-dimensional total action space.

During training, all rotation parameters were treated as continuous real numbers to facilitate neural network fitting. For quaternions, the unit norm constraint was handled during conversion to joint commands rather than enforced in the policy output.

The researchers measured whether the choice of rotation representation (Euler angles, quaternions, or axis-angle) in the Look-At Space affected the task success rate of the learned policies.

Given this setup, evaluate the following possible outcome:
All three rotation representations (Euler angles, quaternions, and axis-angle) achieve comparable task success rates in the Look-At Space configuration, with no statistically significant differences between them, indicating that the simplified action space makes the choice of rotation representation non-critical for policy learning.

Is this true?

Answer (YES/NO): NO